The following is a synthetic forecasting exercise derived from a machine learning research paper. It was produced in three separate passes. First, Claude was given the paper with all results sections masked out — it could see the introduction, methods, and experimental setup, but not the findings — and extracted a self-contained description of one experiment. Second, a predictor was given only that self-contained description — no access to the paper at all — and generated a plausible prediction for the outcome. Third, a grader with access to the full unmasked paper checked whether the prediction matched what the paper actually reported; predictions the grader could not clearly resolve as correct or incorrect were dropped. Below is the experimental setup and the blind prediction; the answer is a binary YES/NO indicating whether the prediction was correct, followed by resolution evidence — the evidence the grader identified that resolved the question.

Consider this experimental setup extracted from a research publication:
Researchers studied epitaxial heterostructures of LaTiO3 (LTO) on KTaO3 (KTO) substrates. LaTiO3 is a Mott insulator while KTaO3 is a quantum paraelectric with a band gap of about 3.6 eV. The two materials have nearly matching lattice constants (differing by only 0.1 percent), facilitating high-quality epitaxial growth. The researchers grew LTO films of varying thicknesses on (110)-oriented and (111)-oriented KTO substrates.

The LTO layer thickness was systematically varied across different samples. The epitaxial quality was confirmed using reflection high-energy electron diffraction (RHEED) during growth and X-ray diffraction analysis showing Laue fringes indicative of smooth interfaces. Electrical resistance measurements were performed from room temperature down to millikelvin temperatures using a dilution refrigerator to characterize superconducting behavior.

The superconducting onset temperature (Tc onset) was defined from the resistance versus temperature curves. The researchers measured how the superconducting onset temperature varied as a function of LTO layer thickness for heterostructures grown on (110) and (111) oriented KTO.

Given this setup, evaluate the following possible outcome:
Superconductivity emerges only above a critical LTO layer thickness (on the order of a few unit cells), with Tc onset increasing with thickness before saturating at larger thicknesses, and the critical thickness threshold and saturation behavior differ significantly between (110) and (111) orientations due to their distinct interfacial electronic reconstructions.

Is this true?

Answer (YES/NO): NO